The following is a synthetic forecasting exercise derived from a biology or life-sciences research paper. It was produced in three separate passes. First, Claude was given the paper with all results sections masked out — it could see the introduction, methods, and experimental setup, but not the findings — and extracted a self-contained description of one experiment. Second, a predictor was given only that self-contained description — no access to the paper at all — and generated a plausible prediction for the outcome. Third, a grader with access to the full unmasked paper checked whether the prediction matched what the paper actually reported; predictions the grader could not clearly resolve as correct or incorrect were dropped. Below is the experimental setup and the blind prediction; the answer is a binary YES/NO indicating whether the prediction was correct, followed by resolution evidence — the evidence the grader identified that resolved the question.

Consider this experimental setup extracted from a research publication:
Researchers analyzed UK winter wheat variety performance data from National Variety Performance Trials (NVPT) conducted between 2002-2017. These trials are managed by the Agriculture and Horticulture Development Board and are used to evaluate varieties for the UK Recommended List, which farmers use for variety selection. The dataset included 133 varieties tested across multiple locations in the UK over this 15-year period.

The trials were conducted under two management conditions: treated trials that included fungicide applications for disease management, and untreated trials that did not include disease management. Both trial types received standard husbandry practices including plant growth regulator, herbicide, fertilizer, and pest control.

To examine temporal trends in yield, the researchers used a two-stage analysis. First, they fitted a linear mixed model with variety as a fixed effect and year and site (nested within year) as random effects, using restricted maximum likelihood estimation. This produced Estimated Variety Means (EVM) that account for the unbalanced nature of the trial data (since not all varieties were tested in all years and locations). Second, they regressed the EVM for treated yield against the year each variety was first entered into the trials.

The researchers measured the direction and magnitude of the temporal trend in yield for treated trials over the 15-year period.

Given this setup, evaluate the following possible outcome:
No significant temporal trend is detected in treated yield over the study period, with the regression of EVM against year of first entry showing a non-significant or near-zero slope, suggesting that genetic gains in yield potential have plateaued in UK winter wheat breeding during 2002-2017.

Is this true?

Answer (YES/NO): NO